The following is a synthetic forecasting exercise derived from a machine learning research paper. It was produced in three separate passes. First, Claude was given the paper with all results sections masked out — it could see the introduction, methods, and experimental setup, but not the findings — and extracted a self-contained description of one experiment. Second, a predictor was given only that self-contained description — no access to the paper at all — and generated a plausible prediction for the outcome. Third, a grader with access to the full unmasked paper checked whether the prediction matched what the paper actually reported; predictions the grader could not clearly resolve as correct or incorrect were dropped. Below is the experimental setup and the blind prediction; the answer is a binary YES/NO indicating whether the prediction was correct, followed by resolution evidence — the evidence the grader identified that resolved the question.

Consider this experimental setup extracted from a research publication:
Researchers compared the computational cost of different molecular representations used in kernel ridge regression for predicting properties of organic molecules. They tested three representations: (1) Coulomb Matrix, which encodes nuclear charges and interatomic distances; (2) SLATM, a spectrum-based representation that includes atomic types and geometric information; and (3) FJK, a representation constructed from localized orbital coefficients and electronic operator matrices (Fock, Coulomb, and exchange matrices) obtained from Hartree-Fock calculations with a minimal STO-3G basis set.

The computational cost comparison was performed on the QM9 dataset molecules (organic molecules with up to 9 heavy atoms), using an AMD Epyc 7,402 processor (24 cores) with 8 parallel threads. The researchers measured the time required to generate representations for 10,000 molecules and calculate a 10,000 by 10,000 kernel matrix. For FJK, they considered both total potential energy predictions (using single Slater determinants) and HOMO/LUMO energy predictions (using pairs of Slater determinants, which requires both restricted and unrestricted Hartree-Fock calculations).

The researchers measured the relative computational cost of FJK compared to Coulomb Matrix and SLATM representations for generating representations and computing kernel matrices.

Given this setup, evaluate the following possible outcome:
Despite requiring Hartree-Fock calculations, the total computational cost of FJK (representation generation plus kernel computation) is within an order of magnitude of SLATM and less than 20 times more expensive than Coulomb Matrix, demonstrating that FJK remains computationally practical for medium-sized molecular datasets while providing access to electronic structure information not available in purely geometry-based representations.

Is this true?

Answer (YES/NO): NO